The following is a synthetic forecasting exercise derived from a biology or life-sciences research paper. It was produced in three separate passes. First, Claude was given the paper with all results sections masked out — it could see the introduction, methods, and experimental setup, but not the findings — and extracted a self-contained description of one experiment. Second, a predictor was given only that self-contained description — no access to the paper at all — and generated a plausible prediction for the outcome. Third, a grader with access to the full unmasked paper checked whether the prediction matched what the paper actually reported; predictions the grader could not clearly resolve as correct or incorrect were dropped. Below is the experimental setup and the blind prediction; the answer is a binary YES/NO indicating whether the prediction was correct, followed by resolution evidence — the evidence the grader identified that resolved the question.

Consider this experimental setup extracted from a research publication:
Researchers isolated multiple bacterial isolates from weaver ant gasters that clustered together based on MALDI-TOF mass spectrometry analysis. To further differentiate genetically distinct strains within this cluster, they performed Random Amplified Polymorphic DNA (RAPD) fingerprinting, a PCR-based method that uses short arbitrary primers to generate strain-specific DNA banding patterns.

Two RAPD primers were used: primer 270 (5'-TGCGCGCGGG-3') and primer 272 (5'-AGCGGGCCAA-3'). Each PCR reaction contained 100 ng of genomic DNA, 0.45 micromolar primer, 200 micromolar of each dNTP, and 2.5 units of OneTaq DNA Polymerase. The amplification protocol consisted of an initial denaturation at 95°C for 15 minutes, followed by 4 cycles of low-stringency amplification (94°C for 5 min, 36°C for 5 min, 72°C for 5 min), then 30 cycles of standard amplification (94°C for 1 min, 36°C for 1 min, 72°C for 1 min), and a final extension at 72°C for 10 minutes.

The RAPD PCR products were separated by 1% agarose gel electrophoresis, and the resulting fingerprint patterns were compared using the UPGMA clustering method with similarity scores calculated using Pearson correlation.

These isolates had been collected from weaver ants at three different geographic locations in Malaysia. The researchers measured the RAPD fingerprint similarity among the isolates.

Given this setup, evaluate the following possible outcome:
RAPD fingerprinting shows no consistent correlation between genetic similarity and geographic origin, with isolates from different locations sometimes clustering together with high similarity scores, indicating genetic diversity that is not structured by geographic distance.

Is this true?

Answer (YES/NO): NO